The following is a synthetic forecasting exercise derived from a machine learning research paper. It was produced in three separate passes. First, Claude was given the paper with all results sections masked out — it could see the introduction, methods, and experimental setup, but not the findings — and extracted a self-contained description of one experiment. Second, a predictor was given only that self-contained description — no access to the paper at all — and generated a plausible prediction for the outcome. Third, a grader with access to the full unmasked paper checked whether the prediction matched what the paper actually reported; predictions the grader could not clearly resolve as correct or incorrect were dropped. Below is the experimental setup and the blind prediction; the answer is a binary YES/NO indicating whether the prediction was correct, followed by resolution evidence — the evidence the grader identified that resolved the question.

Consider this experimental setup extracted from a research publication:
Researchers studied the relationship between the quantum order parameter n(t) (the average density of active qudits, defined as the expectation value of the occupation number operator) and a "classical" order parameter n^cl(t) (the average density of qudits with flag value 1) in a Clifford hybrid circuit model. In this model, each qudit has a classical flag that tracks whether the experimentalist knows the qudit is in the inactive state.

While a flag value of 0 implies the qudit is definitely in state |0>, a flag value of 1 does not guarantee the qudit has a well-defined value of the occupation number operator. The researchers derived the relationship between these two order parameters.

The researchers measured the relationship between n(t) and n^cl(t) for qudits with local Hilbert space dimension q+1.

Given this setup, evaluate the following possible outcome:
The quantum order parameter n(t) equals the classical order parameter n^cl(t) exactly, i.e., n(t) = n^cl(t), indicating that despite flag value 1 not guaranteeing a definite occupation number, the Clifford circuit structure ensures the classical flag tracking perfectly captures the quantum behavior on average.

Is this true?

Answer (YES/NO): NO